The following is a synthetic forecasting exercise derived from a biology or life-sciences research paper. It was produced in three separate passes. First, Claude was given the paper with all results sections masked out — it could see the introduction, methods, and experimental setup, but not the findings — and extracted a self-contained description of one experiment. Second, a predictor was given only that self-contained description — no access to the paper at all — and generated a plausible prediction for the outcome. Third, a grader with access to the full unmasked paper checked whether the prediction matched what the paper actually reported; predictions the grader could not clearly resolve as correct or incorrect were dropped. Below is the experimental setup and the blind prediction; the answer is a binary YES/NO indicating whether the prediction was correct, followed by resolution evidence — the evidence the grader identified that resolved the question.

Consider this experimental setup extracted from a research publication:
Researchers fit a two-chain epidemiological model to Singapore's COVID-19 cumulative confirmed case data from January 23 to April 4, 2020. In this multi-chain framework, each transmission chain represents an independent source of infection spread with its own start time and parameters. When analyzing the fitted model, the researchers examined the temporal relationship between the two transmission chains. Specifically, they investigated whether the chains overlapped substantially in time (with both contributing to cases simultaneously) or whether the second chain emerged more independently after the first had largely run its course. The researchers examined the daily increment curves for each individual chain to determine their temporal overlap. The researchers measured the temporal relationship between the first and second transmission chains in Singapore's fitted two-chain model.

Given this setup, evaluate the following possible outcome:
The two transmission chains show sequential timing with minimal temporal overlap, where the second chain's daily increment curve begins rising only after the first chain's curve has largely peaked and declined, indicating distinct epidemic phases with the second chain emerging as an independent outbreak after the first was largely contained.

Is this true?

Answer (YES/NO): YES